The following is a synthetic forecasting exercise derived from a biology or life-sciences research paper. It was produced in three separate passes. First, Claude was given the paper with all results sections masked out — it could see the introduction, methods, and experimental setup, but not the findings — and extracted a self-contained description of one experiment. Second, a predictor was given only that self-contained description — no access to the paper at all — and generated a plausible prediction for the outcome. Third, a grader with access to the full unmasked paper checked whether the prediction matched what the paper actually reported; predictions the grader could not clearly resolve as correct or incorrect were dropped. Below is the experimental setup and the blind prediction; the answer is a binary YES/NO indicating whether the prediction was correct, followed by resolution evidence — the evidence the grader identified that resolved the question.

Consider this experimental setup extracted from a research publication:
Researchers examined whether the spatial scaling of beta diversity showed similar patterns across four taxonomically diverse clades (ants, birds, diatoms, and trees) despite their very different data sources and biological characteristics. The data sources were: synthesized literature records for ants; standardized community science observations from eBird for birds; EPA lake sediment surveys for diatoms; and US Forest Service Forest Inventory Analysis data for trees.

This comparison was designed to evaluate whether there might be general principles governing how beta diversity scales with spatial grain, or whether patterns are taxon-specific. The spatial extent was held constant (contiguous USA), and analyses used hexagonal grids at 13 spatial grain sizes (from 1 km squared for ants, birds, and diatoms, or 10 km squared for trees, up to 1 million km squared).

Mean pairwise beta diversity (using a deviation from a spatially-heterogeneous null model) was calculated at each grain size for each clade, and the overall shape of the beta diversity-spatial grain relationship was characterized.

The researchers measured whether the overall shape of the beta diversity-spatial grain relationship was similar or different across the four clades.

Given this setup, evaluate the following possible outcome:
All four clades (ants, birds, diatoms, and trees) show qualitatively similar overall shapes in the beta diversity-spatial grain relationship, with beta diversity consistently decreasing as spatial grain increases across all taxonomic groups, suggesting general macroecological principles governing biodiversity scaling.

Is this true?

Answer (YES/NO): NO